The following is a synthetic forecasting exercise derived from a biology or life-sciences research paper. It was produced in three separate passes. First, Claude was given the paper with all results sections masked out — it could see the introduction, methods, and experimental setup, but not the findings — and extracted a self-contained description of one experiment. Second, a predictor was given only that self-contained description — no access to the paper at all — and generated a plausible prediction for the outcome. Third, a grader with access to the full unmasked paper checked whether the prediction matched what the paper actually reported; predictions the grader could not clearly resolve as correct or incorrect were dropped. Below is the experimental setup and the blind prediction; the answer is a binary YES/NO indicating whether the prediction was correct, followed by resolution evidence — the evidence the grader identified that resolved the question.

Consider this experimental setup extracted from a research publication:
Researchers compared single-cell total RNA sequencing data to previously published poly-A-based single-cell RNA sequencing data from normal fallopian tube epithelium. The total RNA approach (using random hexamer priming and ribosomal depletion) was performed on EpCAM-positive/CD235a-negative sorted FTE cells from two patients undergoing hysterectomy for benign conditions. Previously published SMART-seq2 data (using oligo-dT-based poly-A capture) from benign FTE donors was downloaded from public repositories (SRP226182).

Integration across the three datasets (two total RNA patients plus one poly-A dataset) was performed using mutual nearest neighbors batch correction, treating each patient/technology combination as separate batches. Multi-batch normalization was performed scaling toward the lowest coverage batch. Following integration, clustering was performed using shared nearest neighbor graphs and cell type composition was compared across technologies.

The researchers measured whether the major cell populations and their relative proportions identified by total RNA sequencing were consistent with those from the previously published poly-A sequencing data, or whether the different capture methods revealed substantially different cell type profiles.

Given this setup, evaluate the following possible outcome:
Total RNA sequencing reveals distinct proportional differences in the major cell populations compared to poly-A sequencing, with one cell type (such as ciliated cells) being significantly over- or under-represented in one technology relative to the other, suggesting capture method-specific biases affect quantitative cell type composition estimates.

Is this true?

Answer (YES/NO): NO